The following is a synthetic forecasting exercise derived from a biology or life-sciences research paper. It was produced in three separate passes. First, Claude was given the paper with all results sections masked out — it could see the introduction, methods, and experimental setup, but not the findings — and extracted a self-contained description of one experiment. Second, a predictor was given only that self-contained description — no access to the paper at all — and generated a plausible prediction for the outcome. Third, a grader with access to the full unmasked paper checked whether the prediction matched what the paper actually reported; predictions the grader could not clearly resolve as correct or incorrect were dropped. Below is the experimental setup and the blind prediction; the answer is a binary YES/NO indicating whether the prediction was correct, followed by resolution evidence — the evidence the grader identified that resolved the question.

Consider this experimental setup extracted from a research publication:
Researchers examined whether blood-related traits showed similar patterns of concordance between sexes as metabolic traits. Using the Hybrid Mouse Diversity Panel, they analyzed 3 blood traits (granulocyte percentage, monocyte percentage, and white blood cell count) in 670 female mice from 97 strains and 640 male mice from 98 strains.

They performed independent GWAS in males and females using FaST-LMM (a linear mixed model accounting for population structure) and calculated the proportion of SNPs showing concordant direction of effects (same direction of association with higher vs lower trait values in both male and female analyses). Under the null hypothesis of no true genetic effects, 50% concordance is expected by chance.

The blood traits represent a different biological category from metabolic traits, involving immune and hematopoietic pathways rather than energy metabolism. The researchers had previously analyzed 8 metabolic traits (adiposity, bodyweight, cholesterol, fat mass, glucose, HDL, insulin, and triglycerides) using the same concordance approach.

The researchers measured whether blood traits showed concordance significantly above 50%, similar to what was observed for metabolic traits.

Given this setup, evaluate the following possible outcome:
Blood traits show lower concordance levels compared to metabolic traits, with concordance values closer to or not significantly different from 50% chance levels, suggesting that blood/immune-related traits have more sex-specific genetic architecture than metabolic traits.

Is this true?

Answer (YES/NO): NO